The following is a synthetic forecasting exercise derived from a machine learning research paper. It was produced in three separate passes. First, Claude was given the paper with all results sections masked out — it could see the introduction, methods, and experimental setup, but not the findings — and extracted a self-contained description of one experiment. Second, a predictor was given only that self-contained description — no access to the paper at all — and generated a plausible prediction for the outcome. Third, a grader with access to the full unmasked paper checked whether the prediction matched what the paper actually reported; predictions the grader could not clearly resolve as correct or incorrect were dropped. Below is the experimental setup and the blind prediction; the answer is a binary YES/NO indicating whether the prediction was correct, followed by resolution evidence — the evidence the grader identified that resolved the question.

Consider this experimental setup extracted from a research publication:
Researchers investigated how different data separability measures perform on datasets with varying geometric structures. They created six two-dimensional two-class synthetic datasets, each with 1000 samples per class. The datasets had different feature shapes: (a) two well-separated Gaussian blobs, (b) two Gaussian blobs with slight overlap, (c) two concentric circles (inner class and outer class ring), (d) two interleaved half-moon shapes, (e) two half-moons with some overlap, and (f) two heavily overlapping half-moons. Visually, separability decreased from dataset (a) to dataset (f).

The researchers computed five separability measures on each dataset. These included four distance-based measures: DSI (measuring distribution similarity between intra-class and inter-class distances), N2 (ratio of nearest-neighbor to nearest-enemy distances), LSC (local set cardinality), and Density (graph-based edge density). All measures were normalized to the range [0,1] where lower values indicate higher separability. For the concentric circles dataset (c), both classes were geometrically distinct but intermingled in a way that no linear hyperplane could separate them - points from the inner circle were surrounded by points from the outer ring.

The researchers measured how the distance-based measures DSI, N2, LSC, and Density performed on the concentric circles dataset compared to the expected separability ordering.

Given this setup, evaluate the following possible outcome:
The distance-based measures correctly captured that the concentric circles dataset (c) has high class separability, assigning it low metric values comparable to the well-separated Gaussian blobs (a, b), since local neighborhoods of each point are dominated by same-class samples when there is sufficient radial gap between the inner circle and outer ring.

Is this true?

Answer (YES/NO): NO